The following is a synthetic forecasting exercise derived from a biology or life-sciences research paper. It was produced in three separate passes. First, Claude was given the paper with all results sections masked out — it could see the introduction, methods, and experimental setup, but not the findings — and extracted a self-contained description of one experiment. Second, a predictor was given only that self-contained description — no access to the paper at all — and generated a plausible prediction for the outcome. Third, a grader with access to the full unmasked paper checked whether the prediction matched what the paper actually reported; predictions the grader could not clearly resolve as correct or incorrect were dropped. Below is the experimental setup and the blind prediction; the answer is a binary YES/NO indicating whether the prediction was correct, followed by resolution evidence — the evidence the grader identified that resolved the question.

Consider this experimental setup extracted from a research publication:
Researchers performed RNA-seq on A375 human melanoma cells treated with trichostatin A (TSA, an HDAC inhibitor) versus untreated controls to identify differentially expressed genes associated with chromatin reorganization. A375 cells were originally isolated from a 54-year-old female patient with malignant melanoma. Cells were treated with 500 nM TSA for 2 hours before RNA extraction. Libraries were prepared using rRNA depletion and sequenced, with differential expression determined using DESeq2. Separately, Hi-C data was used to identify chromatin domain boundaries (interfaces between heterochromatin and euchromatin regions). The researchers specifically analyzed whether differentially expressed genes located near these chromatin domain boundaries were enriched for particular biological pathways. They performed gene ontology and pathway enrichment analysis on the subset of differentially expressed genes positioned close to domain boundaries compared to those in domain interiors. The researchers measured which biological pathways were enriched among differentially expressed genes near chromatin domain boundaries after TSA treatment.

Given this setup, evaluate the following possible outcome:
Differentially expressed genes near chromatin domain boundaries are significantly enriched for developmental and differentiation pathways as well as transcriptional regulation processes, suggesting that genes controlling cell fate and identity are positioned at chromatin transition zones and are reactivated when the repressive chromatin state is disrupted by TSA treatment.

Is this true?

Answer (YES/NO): NO